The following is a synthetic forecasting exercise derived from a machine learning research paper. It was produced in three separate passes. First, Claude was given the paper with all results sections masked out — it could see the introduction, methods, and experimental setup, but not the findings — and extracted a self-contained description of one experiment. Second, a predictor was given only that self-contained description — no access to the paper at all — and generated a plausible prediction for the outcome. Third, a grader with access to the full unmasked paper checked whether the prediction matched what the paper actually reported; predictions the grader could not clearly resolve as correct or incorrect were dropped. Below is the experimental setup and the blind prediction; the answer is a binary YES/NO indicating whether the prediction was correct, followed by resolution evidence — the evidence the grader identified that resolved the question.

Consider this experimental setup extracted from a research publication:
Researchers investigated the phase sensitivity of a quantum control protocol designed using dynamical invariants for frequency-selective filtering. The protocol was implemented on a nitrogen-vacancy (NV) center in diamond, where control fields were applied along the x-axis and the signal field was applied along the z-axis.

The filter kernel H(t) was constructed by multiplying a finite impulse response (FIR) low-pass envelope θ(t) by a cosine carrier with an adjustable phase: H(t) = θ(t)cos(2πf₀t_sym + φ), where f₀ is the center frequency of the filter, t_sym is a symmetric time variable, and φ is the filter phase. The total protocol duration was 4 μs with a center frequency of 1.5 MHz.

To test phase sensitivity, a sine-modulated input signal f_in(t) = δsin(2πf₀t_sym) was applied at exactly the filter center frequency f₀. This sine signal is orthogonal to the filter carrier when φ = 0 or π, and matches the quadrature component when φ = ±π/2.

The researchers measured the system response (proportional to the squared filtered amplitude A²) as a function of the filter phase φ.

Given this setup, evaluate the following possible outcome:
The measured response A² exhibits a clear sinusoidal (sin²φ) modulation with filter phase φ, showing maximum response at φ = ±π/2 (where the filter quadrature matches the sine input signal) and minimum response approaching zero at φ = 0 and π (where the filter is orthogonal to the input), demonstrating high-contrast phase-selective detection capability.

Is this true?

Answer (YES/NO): NO